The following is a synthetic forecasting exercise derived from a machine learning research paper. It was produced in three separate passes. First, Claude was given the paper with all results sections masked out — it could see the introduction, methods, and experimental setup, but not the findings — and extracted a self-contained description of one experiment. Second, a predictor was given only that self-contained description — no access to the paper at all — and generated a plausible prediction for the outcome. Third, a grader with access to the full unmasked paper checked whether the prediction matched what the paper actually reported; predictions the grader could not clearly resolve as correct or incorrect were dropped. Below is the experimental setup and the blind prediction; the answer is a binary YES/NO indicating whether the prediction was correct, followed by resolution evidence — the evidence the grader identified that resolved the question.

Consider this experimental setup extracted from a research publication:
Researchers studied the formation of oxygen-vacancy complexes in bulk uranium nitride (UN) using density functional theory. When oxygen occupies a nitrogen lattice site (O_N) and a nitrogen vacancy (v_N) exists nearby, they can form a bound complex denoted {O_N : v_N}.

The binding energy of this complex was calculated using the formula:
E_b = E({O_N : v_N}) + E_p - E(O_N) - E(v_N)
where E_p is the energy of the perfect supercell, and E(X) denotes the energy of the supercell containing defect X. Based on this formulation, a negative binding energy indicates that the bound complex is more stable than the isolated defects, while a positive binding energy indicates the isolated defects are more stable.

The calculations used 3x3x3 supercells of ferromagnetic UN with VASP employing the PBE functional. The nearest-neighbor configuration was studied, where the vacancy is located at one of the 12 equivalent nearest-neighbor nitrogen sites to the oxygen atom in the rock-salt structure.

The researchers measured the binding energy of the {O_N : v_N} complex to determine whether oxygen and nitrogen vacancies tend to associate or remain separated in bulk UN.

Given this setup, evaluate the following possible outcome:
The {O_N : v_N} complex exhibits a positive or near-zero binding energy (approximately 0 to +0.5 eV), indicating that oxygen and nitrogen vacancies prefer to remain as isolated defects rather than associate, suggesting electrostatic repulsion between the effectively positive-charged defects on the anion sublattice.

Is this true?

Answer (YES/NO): YES